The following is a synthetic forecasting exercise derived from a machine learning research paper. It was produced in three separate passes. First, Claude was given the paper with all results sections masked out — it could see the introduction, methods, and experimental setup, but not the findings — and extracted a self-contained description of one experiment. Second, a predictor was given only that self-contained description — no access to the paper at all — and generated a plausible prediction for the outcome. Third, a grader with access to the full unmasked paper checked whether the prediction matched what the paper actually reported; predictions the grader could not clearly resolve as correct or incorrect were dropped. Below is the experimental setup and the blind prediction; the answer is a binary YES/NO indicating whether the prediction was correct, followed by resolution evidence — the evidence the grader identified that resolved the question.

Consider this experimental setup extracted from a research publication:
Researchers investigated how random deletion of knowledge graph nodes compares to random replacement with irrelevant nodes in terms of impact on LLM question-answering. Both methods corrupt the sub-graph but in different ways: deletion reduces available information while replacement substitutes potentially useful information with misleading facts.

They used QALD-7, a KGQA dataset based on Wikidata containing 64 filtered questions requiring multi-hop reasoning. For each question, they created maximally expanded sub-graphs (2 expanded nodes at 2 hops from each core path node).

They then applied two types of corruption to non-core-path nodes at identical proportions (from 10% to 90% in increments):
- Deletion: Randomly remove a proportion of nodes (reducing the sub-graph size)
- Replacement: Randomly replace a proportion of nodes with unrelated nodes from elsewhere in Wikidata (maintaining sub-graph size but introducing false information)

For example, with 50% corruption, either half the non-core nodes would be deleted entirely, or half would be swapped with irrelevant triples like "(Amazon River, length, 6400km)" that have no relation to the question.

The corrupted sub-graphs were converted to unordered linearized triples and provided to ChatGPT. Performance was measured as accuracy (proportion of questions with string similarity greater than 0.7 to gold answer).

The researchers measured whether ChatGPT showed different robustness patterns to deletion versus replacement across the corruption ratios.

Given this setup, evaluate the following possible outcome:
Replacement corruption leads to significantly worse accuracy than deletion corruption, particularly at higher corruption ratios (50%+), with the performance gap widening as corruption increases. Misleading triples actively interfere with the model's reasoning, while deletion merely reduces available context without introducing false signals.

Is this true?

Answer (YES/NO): NO